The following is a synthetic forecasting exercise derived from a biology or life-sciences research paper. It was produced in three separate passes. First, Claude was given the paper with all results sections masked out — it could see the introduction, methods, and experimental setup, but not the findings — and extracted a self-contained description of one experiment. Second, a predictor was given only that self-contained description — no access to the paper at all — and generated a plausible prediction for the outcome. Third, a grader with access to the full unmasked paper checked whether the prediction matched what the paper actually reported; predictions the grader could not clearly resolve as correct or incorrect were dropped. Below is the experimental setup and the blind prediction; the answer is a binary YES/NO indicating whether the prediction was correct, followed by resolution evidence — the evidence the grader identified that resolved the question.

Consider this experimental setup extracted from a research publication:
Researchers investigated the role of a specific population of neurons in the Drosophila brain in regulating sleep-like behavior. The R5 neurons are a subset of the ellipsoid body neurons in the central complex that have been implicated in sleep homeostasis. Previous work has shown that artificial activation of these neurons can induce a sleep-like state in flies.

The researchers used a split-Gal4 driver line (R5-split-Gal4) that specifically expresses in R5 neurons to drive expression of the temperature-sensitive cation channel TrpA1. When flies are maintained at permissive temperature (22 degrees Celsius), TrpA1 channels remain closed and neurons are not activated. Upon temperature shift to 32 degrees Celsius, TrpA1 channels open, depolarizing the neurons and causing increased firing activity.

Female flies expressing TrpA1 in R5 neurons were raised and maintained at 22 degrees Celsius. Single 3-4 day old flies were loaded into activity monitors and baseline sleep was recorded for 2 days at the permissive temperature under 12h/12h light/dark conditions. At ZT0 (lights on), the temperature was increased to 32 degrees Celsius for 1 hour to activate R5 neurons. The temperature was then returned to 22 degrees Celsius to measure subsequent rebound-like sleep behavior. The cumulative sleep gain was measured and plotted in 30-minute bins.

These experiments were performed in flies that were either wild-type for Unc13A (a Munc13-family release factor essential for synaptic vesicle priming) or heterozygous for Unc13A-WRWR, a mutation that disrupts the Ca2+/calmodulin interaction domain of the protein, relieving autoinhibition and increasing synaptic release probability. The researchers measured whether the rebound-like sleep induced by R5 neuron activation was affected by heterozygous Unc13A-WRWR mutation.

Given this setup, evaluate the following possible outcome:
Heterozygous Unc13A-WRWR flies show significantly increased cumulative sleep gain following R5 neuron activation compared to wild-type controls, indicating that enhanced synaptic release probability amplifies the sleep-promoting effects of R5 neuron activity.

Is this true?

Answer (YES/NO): NO